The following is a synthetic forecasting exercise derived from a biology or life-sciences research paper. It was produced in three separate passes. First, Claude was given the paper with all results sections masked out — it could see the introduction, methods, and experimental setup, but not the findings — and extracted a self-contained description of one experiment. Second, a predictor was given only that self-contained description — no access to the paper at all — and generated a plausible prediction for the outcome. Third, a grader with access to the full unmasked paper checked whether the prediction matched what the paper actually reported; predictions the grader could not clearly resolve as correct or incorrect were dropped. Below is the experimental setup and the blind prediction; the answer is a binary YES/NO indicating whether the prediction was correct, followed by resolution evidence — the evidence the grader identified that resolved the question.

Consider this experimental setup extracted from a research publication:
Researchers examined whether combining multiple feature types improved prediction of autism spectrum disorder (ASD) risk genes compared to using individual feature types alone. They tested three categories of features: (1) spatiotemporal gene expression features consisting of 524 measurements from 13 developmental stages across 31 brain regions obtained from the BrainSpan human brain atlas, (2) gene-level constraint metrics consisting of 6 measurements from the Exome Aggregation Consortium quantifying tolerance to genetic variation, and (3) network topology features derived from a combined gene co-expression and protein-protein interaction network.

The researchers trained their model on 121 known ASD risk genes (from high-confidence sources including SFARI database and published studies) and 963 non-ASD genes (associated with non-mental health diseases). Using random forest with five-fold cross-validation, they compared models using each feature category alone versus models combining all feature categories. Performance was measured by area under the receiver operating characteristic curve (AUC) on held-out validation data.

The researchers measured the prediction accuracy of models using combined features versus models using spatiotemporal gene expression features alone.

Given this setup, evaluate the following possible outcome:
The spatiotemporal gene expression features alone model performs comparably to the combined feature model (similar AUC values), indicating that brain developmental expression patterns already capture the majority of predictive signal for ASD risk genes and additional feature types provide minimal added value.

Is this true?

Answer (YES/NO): NO